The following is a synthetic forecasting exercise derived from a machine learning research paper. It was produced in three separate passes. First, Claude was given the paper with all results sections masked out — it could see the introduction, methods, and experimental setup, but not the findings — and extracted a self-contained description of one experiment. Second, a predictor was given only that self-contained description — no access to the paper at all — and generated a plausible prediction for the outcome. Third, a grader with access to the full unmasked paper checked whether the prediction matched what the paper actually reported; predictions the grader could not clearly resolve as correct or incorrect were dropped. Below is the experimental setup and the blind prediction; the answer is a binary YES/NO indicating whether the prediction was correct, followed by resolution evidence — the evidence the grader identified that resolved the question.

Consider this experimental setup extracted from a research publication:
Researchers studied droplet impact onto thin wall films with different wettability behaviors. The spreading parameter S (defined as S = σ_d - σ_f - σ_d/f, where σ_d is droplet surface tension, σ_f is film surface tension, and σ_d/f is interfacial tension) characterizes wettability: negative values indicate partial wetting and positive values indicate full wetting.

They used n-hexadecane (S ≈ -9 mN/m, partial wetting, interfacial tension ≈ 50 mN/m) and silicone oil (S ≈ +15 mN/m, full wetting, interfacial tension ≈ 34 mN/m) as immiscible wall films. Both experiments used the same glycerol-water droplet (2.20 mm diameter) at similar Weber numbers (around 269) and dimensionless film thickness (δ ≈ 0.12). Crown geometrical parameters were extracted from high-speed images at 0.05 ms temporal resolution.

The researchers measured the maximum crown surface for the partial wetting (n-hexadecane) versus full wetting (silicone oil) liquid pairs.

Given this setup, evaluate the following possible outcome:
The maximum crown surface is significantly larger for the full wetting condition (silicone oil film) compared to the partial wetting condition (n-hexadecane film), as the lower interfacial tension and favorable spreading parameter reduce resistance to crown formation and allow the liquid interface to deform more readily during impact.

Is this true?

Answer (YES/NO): YES